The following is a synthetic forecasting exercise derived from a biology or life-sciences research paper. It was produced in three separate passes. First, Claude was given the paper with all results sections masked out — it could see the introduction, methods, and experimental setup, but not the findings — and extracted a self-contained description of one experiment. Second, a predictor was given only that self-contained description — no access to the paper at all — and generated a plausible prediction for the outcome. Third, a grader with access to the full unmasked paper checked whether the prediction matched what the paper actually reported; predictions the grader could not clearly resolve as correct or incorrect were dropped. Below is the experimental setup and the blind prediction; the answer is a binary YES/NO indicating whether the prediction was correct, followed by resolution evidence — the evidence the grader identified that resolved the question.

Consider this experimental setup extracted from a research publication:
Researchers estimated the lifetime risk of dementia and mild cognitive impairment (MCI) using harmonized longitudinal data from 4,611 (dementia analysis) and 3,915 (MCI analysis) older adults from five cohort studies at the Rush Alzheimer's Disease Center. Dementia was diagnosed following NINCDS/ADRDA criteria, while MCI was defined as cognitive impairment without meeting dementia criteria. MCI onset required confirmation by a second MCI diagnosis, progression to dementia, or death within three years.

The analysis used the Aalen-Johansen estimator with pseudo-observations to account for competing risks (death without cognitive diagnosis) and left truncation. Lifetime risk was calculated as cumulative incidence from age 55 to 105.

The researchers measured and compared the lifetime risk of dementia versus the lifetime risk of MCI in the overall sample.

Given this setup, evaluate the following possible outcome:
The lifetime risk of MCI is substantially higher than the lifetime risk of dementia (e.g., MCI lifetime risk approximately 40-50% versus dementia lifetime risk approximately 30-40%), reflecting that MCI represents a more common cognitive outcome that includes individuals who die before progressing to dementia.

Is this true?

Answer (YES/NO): NO